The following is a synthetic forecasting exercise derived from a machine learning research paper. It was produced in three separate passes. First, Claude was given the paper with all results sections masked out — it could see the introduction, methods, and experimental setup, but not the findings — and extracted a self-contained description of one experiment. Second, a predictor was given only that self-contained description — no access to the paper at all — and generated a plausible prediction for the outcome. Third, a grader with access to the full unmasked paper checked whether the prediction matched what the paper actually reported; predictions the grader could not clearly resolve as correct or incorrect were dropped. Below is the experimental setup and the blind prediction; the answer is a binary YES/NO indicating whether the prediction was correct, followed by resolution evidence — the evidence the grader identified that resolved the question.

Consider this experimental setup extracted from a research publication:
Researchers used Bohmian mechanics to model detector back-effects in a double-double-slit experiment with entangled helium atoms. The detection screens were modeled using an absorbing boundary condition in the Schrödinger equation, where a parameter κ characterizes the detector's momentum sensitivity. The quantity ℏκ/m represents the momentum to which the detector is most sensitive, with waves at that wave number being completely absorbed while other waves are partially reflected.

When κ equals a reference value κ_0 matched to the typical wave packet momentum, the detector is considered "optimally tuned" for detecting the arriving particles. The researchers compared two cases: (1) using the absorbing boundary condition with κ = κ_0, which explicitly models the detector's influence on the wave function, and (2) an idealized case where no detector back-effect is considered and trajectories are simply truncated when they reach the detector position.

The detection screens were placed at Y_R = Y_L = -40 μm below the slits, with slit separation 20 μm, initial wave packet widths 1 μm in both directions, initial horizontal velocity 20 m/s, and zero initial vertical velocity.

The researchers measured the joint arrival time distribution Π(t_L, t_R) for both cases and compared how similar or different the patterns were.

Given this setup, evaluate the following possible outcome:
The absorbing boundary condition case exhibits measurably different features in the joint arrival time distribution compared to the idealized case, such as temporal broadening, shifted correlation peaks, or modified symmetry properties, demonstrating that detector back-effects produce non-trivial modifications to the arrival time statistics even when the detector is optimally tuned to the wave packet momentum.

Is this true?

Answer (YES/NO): NO